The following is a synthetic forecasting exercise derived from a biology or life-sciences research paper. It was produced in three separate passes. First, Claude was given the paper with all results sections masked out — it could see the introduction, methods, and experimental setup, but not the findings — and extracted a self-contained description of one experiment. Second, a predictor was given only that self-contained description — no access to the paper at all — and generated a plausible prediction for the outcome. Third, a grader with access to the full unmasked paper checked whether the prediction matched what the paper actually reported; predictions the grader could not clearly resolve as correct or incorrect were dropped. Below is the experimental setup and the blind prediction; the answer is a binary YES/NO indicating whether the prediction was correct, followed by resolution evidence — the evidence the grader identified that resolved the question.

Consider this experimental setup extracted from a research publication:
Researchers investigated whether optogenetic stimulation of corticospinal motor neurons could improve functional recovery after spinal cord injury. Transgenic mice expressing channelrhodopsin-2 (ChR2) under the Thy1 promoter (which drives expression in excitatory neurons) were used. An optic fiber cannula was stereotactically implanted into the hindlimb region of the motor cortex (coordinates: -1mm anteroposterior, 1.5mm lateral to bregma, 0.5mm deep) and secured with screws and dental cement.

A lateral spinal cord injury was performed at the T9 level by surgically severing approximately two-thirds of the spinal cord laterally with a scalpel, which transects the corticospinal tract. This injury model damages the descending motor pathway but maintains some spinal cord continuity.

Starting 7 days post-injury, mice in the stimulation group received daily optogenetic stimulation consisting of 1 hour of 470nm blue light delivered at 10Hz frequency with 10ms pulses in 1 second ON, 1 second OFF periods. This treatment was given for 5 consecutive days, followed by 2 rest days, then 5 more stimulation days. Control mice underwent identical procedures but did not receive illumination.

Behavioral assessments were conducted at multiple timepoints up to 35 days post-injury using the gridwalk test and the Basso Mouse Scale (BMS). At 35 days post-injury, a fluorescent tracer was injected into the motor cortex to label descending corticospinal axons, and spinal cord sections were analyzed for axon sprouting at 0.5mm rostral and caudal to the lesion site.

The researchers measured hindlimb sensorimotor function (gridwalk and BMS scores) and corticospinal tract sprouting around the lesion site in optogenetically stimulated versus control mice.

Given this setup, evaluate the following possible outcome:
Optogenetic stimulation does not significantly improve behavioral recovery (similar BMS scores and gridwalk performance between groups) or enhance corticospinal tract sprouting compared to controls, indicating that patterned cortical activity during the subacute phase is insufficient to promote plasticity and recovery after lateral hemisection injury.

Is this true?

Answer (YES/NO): NO